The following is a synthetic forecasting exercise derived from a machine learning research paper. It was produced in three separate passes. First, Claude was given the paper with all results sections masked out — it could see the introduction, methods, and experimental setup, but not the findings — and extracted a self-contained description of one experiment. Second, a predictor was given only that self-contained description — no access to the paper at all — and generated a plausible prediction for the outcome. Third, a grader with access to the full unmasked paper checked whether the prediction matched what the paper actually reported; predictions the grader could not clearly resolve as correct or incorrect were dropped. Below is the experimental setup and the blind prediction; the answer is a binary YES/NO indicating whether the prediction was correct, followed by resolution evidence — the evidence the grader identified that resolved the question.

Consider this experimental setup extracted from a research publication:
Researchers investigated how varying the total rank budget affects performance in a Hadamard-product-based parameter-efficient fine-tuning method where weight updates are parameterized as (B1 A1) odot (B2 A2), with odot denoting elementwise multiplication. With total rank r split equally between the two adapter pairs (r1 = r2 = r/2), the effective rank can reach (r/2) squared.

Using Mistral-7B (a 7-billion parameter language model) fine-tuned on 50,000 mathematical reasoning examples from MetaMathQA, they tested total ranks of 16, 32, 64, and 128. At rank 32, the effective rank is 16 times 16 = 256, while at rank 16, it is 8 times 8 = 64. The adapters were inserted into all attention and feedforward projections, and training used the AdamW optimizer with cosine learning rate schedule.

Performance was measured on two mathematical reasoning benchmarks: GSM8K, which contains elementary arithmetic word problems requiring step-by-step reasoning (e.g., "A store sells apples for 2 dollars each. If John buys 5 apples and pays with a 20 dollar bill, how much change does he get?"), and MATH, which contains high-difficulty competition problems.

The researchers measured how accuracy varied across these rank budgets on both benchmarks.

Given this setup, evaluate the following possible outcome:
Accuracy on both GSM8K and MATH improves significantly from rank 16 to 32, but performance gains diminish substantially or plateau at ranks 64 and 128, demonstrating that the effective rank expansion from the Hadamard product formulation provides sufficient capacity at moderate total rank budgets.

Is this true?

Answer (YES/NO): NO